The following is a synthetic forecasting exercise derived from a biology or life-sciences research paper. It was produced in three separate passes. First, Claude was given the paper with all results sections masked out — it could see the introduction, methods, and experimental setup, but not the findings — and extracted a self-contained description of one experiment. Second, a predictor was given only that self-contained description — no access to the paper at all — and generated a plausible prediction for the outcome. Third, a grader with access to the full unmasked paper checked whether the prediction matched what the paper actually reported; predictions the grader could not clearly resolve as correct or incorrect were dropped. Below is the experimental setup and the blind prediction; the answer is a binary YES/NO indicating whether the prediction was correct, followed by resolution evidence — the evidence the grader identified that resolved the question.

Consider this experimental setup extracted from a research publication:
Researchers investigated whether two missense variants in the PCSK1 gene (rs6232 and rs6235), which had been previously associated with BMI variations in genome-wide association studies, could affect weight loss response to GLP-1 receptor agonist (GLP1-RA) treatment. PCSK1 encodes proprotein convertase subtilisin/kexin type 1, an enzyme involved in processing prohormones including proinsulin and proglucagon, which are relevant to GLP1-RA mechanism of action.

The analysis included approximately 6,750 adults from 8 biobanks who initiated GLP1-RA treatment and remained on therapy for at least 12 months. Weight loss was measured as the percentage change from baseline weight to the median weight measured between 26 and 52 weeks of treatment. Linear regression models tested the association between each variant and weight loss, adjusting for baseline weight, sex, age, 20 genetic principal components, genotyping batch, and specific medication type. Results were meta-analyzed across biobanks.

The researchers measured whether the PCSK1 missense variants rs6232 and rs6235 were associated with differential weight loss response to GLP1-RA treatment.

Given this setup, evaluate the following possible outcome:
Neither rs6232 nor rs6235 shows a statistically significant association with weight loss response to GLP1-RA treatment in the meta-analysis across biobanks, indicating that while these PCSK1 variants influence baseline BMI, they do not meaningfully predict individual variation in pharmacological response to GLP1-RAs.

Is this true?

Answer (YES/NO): YES